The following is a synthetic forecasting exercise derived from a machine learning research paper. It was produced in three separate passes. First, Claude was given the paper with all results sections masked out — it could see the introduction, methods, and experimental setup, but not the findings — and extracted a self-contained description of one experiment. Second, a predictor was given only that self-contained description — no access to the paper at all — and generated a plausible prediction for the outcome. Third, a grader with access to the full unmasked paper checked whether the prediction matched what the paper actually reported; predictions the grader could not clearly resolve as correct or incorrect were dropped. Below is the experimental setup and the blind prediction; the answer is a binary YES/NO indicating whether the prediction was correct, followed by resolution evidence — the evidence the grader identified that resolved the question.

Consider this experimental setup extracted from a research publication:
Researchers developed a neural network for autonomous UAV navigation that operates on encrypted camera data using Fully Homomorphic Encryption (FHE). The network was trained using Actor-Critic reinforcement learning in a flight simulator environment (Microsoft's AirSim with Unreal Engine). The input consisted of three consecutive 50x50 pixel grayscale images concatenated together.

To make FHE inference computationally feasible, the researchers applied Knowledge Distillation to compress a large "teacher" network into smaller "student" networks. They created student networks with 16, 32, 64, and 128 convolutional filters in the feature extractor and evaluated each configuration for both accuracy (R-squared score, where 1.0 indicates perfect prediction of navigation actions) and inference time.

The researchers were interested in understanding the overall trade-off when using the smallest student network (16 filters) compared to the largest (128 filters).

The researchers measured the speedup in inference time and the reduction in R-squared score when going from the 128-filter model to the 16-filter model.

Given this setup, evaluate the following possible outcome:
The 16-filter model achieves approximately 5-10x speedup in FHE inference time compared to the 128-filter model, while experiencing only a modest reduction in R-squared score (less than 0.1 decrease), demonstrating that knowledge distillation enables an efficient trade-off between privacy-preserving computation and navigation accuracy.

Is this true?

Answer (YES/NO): YES